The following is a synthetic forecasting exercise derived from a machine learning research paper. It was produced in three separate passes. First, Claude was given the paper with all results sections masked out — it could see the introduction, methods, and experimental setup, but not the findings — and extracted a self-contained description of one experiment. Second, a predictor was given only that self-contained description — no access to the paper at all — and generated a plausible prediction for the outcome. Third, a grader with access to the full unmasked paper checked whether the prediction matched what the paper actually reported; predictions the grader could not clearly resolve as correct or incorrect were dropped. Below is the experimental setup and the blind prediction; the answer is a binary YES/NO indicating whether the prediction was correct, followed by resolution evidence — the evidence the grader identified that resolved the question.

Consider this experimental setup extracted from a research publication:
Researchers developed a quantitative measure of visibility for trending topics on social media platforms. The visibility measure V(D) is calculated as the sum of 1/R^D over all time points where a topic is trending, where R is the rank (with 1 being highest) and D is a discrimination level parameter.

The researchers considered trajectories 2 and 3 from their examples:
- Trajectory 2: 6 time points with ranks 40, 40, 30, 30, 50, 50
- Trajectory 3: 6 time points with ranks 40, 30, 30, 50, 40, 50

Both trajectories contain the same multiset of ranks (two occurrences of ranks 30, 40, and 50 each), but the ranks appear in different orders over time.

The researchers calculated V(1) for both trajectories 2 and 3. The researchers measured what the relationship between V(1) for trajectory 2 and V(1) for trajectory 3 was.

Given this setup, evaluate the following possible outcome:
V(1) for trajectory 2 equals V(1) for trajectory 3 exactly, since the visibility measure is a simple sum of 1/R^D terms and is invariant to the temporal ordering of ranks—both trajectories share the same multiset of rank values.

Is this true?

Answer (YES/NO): YES